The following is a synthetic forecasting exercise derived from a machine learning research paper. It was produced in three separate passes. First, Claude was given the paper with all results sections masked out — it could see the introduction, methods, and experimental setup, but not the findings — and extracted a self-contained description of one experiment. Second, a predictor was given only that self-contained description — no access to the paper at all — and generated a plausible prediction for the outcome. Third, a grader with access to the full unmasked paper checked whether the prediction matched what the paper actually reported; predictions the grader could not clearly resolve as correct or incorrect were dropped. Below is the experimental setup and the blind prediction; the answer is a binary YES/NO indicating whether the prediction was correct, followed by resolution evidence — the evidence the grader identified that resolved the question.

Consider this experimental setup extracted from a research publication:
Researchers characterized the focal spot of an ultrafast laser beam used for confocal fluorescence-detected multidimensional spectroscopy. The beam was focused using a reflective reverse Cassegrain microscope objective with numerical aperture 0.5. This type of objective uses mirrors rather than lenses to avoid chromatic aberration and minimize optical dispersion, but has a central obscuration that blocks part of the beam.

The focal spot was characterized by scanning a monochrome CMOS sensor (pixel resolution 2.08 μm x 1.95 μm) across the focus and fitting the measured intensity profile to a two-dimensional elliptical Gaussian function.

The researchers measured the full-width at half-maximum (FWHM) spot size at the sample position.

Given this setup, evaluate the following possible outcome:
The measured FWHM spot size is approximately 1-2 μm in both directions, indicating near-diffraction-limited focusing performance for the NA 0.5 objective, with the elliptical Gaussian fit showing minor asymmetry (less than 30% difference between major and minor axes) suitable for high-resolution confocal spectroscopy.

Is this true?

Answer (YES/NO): NO